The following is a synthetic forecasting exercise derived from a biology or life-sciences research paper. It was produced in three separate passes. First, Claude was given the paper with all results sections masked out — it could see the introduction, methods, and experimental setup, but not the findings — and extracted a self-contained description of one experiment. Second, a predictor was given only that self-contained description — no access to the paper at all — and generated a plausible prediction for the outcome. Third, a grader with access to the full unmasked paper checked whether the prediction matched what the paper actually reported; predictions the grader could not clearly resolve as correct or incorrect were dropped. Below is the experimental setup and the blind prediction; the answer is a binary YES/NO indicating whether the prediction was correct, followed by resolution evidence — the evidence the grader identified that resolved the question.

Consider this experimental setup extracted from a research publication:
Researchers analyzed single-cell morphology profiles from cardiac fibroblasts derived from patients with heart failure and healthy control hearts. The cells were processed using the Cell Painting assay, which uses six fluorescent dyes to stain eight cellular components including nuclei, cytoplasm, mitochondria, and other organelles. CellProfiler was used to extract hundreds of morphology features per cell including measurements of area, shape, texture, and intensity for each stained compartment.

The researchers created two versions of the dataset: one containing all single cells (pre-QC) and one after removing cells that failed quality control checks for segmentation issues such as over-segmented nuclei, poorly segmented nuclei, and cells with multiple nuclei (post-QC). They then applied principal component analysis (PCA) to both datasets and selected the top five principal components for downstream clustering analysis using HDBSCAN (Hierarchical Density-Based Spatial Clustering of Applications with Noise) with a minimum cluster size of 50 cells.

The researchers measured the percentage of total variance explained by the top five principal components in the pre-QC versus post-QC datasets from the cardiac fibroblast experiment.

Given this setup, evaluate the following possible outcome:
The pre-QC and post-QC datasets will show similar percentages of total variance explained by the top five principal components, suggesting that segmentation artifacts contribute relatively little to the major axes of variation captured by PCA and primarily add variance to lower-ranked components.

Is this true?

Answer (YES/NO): NO